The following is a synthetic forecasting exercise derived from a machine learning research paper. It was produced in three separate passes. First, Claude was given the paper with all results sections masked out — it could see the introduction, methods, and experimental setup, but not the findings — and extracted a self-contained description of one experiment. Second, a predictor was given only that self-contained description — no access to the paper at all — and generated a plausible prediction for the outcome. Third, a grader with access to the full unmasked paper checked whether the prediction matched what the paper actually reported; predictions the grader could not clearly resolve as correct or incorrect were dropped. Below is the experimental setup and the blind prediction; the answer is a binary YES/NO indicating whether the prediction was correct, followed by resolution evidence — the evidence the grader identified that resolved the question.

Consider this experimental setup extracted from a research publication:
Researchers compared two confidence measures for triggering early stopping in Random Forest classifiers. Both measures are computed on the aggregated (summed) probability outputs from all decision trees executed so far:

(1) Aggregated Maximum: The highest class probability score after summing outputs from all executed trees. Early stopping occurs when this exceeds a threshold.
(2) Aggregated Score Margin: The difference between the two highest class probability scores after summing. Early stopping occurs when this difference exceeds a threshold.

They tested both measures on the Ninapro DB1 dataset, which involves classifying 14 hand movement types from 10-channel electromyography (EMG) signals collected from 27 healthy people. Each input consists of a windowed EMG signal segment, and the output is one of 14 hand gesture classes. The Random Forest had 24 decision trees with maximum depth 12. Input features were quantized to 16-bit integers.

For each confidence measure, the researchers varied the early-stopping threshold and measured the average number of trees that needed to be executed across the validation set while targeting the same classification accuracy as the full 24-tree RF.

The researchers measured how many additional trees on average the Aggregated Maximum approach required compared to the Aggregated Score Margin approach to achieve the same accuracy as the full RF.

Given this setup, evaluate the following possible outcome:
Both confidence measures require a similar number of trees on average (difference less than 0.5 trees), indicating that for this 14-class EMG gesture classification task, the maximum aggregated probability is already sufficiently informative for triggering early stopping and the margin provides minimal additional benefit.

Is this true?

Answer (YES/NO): NO